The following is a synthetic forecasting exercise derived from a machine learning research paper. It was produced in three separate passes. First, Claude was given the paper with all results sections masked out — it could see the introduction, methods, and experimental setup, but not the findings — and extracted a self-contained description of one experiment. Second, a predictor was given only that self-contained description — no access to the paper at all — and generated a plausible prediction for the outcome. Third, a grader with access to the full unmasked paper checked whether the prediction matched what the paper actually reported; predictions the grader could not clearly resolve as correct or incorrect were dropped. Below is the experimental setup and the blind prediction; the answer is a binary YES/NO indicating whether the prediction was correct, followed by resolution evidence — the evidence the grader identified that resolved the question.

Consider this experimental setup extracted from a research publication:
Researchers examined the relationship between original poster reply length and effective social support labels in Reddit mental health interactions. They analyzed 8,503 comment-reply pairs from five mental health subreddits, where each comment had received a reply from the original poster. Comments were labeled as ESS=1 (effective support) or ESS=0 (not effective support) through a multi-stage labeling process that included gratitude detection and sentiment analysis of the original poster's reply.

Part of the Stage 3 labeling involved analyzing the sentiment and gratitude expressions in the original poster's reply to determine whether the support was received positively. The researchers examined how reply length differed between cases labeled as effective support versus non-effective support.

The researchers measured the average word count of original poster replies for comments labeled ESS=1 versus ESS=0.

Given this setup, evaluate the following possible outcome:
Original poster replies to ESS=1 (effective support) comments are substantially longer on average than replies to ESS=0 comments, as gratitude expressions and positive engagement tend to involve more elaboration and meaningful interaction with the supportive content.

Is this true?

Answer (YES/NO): NO